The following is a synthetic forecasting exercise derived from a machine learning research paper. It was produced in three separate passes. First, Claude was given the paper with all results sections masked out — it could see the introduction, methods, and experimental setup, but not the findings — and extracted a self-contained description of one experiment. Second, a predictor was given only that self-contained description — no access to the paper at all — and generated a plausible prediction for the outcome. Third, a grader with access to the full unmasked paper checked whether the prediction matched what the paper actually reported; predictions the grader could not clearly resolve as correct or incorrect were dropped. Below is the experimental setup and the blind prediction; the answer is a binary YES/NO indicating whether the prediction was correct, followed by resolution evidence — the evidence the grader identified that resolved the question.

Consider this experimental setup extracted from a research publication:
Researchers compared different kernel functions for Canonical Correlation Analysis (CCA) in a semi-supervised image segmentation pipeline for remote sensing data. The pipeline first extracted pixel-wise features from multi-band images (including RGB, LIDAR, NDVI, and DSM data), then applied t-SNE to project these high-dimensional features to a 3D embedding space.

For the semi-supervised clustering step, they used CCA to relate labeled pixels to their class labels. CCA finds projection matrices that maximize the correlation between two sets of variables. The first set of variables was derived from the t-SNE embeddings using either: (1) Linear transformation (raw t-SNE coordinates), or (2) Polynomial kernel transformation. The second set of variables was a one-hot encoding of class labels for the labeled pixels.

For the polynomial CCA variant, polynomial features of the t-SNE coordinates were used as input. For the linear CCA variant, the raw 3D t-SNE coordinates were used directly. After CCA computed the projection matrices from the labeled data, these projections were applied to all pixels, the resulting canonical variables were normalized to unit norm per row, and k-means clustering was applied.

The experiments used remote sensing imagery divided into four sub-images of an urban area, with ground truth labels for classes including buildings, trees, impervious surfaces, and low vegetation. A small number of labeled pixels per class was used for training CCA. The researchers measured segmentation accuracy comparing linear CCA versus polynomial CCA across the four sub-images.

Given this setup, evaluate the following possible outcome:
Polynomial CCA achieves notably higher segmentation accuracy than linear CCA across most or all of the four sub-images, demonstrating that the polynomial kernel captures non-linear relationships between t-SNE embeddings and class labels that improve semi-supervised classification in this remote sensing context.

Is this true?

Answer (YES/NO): YES